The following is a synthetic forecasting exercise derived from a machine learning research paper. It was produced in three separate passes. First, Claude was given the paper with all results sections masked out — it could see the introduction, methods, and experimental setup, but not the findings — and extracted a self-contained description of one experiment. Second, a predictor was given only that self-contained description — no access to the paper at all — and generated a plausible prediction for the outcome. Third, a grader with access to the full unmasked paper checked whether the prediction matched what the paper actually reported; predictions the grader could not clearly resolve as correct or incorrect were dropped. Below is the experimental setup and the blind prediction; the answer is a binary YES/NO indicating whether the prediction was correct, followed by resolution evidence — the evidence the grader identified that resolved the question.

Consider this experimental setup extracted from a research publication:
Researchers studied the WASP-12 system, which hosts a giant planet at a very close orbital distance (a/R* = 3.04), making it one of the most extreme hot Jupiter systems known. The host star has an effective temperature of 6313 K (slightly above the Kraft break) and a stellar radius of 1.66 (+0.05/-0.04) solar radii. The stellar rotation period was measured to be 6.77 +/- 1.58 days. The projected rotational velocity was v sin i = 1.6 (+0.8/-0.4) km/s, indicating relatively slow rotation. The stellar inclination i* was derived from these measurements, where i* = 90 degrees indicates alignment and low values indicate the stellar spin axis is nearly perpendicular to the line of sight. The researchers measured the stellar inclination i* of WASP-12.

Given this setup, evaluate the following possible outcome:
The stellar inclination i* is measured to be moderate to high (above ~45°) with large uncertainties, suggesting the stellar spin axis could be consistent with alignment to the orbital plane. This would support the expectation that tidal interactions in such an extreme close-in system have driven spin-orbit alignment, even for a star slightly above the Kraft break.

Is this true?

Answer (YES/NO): NO